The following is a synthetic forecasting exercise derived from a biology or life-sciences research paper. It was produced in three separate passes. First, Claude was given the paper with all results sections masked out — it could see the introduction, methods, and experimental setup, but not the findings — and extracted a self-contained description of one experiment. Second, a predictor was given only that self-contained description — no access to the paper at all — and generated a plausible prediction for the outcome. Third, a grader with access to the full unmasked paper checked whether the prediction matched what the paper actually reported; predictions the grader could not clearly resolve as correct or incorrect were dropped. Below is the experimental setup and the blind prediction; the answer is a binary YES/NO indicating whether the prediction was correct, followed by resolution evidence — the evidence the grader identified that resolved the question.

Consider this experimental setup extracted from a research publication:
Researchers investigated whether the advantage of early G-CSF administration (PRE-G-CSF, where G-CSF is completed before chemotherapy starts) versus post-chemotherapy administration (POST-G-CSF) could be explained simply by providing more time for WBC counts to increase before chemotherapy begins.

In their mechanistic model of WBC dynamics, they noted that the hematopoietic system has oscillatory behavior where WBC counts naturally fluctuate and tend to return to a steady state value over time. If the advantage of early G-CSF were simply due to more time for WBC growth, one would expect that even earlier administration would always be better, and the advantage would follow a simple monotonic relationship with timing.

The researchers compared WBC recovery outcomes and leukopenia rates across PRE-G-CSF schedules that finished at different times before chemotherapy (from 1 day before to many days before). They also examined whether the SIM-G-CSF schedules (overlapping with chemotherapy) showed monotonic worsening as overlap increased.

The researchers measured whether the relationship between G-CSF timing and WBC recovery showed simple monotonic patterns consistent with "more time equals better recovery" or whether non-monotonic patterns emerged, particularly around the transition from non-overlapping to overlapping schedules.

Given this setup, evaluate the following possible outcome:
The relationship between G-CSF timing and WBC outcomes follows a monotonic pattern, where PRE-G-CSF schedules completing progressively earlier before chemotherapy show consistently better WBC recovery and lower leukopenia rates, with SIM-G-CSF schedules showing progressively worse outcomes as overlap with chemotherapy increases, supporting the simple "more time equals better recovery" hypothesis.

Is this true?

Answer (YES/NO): NO